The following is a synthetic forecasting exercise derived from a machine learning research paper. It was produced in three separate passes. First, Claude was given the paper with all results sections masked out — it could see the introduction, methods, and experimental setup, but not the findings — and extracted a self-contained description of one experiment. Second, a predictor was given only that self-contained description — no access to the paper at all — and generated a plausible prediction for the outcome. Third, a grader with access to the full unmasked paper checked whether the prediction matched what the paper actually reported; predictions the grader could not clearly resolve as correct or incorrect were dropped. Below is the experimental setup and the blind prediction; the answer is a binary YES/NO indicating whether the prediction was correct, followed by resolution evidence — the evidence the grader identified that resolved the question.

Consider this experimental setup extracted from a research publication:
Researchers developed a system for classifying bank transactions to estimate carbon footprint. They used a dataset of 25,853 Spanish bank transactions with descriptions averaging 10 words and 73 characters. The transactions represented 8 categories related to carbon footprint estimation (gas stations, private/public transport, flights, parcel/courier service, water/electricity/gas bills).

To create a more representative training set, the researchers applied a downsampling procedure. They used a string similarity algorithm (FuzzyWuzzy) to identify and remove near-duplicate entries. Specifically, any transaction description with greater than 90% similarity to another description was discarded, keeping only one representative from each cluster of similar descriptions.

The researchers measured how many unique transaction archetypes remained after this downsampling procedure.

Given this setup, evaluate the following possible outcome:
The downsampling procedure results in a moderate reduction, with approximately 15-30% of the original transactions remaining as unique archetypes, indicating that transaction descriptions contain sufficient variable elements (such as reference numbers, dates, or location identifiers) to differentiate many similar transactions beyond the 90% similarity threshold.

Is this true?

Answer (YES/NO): NO